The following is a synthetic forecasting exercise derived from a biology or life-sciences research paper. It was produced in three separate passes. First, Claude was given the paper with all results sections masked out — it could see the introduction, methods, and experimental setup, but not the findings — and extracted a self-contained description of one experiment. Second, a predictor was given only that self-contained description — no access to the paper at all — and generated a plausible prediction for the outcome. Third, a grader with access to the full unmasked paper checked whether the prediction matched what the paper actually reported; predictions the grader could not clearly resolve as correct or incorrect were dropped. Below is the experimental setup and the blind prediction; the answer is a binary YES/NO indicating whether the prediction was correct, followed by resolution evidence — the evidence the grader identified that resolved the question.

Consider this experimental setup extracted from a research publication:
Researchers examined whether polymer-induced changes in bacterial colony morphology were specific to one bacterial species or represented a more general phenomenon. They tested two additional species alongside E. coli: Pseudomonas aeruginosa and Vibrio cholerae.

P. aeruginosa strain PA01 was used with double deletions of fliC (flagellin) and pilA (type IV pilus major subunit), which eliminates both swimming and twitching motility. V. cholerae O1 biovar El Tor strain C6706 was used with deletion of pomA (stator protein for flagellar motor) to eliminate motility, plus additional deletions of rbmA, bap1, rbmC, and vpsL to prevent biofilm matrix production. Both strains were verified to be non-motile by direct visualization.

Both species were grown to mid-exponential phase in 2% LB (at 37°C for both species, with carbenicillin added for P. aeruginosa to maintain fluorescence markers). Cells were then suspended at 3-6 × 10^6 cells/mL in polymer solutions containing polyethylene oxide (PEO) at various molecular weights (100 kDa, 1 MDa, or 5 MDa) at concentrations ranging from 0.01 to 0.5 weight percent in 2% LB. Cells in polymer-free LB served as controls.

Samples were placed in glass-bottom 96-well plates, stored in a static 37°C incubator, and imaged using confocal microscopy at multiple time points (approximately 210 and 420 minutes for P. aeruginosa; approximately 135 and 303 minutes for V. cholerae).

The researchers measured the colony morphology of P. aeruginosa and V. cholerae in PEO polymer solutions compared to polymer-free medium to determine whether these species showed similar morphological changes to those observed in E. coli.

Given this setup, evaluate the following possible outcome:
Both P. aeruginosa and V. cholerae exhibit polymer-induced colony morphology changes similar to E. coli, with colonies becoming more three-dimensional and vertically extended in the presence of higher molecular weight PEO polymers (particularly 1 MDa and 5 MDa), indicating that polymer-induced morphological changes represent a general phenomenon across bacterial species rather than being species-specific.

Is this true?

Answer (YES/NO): NO